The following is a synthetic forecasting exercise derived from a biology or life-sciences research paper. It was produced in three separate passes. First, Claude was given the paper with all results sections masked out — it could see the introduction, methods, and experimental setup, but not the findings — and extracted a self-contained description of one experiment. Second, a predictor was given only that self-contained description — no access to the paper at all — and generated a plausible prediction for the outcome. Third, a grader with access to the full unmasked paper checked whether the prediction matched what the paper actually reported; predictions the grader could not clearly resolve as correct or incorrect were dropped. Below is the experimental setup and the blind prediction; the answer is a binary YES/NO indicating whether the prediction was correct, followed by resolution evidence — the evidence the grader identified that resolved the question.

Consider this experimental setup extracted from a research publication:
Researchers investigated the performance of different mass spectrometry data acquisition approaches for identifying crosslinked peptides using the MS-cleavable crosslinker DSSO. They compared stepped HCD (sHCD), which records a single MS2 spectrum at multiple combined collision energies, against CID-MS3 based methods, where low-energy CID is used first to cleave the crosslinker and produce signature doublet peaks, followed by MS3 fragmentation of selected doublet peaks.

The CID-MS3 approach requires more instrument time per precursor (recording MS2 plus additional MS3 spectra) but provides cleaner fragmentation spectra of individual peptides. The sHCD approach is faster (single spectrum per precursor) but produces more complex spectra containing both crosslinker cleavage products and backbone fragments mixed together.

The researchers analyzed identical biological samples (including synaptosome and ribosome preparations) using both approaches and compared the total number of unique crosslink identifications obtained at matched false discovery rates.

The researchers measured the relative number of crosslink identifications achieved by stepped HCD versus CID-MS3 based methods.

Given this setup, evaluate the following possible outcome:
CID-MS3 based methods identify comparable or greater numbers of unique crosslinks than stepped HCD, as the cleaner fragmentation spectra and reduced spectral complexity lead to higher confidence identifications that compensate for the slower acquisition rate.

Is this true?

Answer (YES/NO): NO